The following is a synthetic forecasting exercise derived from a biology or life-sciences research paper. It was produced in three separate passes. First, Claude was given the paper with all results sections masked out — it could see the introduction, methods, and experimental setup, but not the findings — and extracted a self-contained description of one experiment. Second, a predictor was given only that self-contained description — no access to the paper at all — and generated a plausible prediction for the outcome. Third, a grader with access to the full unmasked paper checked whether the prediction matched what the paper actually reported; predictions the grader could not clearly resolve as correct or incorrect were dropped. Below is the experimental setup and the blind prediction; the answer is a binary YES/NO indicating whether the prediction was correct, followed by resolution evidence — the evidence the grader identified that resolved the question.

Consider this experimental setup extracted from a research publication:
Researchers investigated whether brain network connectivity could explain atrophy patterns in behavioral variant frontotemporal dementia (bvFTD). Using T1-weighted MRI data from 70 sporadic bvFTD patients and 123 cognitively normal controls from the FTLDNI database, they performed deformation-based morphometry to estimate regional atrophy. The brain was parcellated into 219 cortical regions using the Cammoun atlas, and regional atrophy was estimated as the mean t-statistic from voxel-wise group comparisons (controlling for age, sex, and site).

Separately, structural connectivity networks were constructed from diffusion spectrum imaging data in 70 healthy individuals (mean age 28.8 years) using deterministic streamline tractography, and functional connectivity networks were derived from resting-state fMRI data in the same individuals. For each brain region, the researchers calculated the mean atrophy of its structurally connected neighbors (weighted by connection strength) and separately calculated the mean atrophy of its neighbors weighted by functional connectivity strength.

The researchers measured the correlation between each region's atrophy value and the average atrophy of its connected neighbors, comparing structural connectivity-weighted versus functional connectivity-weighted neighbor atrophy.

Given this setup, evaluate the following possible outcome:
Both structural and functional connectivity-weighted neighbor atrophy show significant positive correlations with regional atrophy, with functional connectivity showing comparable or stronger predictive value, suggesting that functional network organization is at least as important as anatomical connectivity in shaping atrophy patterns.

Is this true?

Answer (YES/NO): YES